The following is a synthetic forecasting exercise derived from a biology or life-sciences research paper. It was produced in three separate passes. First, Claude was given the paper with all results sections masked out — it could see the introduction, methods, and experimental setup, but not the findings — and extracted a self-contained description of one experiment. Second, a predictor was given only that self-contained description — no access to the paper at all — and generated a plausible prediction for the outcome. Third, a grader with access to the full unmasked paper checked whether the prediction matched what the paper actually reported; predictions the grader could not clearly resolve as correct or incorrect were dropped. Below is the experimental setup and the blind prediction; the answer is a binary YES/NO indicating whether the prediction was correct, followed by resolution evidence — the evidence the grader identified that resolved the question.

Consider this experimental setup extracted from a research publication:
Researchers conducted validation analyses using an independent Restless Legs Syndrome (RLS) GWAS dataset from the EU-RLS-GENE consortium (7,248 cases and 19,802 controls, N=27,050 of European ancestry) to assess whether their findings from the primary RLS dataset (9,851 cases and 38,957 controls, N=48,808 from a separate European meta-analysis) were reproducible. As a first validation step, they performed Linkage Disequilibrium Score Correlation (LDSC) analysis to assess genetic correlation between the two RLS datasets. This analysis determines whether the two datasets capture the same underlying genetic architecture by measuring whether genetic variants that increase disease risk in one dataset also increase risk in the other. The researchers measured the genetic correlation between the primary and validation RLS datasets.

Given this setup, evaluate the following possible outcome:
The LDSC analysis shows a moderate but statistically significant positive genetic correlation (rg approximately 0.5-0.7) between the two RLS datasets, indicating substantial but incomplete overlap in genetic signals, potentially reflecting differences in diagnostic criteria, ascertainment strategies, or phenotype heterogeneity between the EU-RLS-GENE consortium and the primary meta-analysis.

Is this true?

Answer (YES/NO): NO